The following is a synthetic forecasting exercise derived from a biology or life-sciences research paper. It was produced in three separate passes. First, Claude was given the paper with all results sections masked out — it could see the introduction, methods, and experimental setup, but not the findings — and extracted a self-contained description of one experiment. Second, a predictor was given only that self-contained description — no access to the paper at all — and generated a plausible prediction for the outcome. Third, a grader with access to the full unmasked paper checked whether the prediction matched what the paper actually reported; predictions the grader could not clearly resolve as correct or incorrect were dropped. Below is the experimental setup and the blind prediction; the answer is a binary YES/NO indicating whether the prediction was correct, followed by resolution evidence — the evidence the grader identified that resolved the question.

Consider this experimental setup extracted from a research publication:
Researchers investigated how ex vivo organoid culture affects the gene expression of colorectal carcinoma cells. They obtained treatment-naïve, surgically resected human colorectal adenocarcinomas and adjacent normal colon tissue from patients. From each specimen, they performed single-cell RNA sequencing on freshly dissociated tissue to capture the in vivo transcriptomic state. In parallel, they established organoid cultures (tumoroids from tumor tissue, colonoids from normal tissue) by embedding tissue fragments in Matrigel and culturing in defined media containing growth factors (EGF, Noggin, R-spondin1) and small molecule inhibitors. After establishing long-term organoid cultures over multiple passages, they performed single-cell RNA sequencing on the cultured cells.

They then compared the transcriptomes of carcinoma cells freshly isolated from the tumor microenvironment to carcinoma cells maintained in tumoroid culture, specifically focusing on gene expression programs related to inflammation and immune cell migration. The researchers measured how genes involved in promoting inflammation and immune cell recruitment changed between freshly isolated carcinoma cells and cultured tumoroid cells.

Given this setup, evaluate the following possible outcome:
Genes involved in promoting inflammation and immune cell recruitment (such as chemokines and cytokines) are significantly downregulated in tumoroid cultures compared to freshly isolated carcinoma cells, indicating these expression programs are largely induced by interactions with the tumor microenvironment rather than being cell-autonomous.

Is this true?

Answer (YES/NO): YES